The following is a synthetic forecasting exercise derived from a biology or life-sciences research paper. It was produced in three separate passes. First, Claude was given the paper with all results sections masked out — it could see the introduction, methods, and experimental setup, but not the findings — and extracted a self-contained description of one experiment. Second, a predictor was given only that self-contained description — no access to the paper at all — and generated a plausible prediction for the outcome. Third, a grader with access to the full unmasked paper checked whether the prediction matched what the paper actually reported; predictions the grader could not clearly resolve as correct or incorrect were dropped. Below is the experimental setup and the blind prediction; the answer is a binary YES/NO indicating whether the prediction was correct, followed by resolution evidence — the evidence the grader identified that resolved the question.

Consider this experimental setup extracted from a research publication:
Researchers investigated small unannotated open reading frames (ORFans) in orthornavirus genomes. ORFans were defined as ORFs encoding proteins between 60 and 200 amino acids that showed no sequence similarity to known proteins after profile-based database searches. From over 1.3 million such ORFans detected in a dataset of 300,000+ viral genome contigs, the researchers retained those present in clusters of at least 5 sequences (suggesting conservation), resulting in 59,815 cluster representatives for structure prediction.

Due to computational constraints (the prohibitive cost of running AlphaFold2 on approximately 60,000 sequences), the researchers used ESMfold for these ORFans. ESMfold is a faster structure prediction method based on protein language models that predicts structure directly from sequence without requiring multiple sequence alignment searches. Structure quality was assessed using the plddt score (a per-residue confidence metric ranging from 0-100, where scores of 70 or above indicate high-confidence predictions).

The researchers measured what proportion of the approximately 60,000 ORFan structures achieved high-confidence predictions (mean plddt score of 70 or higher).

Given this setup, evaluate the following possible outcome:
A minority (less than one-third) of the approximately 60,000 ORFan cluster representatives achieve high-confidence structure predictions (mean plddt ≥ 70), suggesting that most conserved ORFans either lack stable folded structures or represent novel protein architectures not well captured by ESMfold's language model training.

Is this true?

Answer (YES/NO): YES